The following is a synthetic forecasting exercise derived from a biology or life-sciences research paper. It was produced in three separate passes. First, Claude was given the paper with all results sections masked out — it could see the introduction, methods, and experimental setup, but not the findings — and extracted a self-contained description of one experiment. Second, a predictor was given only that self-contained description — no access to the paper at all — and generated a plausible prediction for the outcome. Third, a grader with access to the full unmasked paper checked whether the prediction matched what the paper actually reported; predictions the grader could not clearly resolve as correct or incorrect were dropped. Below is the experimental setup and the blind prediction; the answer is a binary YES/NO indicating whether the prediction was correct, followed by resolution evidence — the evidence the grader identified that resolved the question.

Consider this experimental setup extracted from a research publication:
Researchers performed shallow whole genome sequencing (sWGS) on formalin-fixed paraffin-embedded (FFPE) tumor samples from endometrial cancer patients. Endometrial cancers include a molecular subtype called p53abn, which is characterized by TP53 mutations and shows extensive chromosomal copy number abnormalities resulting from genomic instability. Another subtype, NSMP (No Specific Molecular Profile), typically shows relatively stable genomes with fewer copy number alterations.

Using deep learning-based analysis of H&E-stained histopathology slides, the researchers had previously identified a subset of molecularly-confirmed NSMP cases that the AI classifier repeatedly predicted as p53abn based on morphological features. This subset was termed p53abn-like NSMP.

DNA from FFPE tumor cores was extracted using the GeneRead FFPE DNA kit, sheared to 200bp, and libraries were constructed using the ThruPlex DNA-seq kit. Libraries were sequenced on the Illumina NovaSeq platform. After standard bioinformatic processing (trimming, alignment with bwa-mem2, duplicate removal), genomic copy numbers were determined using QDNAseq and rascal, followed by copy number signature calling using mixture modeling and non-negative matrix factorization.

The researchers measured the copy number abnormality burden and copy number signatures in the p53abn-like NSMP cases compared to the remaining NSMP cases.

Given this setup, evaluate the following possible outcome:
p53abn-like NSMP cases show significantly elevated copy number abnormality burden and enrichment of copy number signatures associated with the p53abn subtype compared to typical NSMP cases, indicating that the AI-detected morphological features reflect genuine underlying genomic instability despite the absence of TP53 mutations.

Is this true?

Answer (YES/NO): NO